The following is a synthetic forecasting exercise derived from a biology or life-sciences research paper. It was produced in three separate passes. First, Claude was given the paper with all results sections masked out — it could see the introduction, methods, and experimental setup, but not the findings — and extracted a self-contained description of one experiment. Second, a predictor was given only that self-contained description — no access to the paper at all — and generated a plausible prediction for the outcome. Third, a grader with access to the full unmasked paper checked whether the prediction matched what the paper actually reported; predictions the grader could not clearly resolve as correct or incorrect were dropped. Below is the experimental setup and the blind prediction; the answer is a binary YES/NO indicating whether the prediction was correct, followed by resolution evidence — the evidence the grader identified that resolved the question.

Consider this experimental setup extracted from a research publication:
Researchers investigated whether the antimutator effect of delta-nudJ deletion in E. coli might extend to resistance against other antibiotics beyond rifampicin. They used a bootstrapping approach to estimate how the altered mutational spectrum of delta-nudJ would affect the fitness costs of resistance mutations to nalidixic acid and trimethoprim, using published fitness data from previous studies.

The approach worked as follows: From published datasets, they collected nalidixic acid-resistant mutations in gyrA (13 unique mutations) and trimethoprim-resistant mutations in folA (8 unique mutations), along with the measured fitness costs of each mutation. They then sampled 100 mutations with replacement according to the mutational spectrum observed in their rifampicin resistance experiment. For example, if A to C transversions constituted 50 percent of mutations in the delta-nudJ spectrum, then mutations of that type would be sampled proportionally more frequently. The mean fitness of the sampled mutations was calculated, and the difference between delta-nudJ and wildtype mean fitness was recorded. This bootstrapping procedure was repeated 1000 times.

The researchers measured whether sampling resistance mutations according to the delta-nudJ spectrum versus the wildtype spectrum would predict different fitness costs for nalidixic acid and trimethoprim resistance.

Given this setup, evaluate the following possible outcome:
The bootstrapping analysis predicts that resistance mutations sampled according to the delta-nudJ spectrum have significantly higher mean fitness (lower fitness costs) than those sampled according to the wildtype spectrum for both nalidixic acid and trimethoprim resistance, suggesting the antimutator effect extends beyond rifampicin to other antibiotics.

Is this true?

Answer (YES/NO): NO